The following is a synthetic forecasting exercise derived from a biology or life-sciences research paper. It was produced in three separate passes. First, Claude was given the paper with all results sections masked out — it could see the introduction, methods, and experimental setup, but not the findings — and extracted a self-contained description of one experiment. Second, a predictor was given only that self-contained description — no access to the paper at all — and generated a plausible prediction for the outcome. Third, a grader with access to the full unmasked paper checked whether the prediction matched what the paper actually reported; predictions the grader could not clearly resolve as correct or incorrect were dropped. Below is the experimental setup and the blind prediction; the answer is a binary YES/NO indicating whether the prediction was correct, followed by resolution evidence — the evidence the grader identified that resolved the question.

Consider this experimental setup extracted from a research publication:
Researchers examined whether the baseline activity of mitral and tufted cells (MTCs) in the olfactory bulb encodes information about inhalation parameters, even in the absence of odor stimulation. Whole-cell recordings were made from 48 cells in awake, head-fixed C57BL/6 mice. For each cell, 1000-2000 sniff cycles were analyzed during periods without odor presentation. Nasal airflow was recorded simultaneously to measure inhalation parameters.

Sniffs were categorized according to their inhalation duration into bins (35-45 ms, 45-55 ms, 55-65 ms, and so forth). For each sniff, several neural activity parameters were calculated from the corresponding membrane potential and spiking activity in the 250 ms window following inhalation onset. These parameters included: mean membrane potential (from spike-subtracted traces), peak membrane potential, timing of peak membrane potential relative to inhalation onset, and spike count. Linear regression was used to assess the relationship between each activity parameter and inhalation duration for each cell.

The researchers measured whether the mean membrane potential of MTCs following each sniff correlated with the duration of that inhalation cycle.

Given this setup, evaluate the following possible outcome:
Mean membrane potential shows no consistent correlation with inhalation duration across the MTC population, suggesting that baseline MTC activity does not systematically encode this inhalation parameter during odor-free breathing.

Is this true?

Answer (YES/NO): NO